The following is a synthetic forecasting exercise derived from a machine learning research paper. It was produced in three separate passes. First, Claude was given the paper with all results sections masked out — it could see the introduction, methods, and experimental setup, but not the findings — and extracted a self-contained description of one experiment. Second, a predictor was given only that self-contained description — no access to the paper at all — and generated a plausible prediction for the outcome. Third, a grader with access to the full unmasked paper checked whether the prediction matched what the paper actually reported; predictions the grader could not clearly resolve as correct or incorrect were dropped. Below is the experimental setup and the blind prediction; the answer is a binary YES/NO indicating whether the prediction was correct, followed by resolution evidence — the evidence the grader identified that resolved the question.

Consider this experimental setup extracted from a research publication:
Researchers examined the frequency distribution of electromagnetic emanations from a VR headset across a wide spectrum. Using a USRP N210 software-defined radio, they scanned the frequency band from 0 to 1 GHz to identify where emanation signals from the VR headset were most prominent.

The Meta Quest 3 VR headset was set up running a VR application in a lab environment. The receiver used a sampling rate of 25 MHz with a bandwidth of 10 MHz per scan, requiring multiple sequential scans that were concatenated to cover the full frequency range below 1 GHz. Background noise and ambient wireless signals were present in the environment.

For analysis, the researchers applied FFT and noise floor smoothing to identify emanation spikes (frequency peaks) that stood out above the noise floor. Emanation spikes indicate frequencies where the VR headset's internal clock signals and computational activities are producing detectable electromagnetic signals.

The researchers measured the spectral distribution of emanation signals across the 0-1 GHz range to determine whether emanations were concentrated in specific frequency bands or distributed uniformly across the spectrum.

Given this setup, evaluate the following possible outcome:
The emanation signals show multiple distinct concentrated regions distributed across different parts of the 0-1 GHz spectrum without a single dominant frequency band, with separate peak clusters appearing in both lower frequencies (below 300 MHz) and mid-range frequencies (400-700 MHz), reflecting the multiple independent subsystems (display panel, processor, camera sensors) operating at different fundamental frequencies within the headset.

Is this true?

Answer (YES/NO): NO